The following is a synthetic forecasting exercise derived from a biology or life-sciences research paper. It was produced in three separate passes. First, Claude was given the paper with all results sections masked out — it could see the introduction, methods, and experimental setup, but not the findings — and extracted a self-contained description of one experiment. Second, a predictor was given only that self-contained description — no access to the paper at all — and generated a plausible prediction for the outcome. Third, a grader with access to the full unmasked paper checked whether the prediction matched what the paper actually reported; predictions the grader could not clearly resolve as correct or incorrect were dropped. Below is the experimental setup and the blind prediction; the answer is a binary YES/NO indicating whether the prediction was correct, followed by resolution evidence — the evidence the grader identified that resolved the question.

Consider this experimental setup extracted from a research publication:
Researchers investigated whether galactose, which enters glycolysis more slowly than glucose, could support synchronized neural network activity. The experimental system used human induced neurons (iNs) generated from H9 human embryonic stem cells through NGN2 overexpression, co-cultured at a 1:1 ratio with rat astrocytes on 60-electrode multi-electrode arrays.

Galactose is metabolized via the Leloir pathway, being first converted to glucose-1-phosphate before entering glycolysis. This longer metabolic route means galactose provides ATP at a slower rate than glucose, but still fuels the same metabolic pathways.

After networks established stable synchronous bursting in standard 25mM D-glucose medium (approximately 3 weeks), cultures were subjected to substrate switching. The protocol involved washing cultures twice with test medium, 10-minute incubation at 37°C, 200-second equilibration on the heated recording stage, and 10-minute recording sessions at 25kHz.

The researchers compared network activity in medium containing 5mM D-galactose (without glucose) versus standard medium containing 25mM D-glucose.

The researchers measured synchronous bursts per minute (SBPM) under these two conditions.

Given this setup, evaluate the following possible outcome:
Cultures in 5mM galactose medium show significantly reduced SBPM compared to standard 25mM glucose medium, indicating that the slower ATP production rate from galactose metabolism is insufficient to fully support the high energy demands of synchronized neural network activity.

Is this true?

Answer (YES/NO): YES